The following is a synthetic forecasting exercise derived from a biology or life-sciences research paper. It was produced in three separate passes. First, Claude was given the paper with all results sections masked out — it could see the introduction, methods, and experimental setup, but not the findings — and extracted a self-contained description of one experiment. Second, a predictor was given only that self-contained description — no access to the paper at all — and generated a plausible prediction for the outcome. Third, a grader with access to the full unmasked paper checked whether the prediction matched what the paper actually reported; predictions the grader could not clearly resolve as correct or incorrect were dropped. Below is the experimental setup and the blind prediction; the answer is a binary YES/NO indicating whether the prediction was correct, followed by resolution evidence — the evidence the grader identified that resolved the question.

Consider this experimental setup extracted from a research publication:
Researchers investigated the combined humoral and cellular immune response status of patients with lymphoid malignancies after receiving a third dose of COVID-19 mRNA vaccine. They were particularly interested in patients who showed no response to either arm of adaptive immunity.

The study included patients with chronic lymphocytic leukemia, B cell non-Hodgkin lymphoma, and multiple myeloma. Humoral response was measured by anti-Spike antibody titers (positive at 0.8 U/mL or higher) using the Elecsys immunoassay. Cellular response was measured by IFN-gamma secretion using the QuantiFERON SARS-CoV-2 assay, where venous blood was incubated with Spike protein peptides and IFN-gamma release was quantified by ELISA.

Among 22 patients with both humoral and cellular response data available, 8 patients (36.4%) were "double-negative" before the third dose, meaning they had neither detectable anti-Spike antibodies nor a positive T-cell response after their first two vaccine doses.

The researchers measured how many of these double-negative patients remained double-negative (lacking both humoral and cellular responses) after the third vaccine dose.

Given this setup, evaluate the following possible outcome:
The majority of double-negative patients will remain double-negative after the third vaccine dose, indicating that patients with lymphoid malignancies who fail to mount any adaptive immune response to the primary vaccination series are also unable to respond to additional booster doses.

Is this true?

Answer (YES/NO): YES